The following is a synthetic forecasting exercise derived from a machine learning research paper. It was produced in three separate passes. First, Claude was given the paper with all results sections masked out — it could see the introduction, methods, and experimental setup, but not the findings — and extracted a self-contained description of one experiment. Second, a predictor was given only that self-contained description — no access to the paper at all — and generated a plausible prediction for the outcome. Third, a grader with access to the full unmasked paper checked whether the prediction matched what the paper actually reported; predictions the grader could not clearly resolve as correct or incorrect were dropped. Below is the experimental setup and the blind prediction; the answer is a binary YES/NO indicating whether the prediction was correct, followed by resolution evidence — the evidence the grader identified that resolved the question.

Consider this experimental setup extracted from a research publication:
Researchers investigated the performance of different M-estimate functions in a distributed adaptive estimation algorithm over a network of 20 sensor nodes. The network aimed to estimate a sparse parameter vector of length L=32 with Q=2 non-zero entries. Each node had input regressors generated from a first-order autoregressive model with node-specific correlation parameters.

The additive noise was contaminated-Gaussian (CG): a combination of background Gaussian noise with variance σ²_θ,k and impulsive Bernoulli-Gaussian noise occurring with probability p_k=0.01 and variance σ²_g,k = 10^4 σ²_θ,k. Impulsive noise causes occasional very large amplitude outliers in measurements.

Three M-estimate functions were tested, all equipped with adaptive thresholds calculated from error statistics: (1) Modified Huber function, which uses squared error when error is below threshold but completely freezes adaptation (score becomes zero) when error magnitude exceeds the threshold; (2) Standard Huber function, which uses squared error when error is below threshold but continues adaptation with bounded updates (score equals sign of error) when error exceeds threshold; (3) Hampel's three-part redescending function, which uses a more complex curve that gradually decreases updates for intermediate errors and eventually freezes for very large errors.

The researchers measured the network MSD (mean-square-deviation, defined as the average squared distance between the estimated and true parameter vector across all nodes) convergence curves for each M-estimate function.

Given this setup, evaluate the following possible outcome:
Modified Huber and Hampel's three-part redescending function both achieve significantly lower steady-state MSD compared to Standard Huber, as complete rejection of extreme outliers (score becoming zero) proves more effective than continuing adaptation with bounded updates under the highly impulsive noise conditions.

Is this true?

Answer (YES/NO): NO